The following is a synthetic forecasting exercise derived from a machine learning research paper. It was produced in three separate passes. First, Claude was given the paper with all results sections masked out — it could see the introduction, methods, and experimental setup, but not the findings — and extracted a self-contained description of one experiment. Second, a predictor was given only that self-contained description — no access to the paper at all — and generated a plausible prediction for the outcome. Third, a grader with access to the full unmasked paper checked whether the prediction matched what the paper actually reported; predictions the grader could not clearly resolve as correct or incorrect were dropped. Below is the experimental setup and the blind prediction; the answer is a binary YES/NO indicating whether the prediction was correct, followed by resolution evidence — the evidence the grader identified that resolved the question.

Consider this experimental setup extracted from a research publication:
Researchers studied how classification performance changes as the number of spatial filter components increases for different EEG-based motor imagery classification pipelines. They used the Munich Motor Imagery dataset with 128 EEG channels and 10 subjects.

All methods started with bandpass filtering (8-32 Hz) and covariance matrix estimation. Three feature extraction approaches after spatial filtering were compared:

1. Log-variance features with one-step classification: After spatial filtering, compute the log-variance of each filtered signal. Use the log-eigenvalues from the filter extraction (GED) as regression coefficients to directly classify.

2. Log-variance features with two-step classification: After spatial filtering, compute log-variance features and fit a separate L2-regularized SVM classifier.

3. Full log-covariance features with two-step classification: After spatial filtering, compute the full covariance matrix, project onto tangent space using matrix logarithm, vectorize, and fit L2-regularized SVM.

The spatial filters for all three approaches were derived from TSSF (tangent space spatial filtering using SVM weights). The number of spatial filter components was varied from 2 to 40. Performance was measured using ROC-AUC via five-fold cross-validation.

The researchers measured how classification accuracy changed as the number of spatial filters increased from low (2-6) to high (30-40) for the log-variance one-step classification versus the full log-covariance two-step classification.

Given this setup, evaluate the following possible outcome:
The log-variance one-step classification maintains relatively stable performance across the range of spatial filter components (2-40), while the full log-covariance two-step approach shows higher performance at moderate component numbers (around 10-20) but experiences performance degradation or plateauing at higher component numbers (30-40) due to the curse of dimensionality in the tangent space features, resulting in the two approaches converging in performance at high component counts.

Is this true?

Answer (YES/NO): NO